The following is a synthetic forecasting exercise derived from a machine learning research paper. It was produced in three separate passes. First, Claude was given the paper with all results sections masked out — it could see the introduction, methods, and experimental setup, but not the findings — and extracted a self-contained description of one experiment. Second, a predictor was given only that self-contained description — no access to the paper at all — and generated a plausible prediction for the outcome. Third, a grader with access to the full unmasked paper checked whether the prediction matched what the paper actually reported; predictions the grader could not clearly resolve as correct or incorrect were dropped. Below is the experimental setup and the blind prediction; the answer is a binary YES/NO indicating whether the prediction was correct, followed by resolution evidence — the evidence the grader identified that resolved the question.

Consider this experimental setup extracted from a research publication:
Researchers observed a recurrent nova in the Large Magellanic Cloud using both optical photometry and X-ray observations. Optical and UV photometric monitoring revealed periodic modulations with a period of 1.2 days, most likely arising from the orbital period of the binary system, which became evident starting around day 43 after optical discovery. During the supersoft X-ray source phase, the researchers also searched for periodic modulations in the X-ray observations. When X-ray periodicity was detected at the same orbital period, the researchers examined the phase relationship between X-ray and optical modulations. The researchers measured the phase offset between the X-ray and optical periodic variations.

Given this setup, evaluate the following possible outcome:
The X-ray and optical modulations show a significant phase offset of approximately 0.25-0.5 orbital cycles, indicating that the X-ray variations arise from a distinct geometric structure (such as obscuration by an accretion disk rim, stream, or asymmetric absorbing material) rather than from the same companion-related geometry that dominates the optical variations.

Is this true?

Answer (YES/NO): YES